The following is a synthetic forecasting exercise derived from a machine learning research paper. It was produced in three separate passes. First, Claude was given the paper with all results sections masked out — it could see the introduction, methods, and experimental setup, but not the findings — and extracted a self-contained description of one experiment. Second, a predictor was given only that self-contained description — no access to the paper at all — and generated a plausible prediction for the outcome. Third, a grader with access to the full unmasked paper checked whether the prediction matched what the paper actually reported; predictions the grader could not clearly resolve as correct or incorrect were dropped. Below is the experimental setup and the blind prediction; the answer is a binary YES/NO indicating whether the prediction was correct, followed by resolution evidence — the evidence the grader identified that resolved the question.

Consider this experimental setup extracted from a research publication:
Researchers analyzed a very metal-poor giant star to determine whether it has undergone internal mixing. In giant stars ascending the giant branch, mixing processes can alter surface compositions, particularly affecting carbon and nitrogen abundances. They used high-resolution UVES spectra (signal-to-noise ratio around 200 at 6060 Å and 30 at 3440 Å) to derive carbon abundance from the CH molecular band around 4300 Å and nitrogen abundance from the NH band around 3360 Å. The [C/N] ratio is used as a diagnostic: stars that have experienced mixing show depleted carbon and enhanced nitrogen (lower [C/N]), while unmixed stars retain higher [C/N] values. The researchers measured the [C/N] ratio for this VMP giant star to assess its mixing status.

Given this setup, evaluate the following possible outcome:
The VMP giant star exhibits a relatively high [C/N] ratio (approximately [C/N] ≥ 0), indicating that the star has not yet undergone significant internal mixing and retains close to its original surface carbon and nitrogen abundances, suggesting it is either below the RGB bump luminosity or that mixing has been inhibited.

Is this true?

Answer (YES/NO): NO